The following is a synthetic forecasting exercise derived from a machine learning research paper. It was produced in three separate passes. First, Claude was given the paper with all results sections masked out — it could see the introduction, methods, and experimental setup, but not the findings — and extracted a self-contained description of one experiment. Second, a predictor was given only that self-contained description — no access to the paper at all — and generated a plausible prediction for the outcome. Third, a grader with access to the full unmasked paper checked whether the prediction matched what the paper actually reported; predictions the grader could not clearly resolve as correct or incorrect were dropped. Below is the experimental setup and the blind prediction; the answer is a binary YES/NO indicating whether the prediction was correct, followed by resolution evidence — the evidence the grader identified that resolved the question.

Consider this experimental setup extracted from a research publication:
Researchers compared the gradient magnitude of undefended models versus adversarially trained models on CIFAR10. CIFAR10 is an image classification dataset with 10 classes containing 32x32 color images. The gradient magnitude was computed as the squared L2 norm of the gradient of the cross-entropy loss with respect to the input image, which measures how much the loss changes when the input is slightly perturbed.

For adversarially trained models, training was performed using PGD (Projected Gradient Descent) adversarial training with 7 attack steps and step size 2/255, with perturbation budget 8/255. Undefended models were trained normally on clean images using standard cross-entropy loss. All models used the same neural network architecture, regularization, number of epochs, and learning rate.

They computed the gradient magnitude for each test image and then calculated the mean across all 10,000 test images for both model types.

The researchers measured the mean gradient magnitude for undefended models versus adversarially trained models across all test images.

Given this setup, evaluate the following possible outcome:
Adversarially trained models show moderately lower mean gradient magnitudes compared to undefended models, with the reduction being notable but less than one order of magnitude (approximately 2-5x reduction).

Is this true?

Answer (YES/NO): NO